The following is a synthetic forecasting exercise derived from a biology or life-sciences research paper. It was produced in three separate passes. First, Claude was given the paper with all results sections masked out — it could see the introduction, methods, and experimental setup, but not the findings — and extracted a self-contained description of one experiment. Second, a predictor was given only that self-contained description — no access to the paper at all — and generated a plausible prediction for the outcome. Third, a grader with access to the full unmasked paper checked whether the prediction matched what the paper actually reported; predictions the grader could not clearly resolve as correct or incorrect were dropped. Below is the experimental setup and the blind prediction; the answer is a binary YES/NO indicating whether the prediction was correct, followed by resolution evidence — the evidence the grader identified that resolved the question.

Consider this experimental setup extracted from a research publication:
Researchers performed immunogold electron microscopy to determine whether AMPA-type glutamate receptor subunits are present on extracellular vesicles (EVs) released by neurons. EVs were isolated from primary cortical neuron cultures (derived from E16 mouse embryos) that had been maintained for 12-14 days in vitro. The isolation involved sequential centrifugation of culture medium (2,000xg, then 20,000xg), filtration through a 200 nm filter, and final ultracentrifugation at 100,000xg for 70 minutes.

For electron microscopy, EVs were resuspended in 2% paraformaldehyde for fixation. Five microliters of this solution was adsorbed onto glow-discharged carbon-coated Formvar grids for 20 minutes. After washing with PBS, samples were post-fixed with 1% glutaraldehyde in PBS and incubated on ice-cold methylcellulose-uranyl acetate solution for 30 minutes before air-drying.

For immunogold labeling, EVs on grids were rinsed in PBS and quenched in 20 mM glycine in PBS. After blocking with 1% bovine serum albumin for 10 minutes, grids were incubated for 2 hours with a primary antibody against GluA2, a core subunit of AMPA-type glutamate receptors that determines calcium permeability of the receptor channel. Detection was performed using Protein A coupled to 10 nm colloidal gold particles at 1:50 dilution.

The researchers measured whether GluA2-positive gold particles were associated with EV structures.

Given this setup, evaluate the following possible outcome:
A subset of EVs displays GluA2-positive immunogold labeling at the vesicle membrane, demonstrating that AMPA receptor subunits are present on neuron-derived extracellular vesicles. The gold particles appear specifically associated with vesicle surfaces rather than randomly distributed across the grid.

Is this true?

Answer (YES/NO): YES